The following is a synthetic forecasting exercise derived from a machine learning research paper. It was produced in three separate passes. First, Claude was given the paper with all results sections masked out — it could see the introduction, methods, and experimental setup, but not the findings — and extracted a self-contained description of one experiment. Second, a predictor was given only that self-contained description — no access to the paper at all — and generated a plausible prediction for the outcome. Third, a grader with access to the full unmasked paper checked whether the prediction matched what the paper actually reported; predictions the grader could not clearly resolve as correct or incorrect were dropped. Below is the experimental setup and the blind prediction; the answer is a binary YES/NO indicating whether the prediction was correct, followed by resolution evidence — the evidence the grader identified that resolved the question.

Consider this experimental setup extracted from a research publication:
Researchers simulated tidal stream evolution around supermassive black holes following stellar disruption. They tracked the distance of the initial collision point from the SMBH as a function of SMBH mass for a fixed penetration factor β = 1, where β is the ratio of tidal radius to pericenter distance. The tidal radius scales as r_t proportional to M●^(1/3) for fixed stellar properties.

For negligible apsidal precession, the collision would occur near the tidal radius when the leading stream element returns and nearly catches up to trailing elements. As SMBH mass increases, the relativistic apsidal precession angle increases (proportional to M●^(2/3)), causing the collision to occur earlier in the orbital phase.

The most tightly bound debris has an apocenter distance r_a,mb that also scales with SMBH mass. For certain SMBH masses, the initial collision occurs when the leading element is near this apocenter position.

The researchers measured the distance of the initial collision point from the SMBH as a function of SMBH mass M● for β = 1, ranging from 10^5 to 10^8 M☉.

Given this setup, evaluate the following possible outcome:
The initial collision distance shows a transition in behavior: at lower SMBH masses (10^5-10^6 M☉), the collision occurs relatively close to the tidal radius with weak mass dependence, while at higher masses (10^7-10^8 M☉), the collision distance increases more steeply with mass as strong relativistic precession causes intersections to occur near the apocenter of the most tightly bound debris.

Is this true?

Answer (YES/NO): NO